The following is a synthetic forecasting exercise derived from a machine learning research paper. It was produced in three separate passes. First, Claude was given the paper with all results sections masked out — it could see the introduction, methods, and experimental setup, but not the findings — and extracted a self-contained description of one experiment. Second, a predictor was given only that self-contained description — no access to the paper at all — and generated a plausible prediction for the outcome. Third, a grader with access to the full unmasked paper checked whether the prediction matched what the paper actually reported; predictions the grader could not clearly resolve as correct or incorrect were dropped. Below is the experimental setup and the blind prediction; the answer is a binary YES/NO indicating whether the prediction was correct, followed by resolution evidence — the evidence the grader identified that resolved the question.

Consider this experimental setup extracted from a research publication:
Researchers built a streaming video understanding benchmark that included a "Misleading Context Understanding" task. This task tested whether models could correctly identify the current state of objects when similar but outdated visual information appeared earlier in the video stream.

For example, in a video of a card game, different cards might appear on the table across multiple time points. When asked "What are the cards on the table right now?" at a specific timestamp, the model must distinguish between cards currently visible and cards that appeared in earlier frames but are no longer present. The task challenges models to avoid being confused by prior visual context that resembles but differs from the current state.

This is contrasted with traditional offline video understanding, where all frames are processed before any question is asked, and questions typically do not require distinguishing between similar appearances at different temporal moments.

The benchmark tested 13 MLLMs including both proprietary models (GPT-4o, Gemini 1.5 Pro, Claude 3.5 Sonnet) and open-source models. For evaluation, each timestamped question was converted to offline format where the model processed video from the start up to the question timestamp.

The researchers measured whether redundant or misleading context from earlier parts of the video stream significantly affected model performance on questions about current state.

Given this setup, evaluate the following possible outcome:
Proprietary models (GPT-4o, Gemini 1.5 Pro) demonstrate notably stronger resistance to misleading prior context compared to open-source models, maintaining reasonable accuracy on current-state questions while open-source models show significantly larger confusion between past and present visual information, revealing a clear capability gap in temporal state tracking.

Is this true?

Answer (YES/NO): NO